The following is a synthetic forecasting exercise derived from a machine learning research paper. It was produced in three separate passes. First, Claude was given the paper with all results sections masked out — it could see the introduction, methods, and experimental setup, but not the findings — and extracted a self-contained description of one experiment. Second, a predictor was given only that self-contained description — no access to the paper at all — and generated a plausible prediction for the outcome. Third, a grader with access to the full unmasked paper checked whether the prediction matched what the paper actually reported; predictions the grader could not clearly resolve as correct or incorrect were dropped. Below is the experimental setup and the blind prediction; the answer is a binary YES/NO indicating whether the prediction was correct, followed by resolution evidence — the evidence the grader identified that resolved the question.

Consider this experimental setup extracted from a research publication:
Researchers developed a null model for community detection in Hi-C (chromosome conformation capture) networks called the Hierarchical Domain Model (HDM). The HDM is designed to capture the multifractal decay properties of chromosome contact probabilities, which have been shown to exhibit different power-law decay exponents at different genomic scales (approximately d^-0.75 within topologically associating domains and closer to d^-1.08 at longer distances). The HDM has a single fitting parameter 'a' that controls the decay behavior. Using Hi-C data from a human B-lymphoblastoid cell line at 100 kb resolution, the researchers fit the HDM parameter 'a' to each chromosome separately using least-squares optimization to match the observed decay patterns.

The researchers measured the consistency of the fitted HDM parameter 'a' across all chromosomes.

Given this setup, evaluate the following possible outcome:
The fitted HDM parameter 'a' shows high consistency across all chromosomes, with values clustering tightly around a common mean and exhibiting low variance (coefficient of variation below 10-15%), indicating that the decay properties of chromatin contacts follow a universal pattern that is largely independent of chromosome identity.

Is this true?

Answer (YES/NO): YES